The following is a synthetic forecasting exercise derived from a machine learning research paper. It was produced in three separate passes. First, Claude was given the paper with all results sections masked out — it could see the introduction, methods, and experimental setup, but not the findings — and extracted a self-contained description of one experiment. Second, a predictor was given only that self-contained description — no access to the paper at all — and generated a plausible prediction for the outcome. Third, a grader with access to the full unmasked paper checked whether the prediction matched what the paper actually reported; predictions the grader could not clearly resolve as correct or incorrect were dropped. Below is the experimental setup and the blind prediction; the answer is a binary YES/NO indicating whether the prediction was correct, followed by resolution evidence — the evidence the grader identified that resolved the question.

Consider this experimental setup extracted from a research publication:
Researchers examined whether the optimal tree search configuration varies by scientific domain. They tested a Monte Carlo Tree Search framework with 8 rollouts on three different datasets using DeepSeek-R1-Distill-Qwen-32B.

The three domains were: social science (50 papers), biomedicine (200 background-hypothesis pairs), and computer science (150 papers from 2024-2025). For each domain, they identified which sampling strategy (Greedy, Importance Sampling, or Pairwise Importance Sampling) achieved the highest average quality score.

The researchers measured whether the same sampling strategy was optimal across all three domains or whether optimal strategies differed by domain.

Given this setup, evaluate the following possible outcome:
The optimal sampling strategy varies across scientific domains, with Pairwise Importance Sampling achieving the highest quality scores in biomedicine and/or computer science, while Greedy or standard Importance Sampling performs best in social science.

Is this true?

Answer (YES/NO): YES